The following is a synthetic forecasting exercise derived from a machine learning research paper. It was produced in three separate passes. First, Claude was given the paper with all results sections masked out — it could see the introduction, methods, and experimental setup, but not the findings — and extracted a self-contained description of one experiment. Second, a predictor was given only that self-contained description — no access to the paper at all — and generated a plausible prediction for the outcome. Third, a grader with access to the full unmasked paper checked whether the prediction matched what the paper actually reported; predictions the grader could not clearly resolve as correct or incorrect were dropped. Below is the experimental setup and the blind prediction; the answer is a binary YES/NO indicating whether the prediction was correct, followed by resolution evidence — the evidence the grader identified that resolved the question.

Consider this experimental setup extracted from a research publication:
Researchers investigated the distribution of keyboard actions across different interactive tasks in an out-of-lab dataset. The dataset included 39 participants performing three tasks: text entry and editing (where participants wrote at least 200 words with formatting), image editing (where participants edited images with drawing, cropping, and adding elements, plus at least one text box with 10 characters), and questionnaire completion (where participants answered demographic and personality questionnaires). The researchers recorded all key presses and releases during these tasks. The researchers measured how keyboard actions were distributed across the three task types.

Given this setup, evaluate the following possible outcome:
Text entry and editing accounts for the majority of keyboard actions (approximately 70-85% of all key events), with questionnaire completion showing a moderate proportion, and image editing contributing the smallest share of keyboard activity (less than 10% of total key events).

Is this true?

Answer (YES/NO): NO